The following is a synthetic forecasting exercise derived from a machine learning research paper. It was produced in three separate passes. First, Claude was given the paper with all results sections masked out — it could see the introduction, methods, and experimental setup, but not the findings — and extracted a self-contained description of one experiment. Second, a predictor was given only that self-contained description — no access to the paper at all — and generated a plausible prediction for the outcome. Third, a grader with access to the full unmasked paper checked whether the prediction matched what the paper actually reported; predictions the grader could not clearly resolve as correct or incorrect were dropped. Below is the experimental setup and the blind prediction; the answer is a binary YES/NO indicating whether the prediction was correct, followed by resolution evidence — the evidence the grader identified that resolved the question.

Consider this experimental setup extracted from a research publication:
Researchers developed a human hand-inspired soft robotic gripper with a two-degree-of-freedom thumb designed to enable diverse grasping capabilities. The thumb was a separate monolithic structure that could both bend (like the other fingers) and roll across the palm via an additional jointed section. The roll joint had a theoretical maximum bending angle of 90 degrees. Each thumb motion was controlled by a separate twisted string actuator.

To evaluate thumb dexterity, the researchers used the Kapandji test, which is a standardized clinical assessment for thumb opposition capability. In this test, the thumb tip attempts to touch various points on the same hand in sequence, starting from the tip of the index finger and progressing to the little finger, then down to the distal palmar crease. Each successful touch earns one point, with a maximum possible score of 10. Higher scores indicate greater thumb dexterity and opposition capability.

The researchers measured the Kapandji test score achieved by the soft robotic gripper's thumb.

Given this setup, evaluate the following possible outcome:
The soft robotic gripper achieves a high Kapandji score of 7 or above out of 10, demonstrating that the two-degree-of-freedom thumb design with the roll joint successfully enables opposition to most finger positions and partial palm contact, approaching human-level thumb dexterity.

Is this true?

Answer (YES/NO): NO